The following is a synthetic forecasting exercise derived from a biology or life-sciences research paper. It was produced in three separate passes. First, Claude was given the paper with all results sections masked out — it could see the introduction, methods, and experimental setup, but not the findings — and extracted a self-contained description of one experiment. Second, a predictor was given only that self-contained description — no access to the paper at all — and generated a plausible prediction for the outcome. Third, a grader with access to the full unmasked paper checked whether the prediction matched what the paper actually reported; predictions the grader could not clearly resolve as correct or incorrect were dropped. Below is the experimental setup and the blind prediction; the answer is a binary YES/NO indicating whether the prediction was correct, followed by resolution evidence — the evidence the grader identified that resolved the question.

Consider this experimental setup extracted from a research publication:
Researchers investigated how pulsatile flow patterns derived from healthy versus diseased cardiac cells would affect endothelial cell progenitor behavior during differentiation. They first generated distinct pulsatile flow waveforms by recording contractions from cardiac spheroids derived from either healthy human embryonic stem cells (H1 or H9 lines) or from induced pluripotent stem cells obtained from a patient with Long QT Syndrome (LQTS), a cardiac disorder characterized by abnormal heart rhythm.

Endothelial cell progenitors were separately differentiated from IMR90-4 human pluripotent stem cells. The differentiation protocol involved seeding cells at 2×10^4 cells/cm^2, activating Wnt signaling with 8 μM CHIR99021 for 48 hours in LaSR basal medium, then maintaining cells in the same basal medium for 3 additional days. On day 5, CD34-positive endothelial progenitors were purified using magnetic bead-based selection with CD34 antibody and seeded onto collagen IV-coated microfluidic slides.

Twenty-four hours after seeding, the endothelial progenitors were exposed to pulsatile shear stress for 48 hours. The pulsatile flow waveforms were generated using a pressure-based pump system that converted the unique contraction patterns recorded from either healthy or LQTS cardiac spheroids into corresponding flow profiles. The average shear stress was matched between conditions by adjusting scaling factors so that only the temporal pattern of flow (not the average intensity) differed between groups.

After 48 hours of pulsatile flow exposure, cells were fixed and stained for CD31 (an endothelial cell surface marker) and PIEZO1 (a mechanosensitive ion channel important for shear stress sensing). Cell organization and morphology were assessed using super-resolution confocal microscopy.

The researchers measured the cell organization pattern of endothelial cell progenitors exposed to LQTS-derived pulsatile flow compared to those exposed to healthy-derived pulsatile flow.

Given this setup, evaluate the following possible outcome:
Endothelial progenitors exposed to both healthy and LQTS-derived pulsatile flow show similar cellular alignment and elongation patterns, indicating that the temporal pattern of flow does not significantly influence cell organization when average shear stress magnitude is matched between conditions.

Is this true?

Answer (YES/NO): NO